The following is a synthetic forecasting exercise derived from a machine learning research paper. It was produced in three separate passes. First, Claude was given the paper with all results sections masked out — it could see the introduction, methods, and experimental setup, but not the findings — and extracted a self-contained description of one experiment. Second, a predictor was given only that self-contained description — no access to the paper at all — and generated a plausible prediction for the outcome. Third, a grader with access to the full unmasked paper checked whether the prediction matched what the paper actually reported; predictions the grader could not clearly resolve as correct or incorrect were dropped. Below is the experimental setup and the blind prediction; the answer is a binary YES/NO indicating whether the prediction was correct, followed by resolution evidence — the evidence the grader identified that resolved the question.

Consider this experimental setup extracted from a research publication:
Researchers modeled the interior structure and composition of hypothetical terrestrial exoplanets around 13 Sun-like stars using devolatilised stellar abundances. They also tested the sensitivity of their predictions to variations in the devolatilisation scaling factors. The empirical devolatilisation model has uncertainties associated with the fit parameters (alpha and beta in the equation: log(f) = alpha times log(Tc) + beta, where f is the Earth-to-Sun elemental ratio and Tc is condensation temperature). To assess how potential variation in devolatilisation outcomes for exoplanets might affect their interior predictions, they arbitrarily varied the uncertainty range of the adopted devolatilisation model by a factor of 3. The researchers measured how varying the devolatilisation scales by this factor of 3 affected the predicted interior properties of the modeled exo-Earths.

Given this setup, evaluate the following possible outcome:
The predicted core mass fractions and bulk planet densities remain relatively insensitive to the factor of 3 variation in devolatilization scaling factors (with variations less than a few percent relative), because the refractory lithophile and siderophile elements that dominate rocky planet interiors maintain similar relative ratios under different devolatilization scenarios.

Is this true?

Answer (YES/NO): NO